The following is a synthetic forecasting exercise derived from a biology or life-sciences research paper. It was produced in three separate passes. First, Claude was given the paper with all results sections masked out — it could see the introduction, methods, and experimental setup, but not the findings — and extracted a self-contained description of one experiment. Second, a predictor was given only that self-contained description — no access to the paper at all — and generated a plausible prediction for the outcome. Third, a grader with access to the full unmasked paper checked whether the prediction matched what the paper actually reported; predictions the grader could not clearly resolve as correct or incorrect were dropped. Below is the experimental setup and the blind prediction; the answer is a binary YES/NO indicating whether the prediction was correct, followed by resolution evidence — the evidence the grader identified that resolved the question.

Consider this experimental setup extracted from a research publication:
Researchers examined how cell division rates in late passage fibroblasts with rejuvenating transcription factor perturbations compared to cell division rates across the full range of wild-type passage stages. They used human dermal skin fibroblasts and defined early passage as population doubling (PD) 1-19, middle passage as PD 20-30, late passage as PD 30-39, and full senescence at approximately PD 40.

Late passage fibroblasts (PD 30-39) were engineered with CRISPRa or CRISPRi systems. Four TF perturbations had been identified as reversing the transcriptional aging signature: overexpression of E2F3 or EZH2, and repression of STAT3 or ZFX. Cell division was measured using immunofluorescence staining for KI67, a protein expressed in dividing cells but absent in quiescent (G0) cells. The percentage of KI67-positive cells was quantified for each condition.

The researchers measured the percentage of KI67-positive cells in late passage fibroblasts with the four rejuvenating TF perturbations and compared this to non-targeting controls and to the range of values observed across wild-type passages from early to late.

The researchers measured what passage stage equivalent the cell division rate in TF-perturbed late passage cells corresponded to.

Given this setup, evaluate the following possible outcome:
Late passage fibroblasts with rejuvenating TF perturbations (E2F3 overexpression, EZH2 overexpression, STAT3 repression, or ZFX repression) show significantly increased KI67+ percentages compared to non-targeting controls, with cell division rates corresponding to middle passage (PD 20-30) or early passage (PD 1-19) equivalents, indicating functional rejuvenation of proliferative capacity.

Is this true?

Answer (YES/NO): YES